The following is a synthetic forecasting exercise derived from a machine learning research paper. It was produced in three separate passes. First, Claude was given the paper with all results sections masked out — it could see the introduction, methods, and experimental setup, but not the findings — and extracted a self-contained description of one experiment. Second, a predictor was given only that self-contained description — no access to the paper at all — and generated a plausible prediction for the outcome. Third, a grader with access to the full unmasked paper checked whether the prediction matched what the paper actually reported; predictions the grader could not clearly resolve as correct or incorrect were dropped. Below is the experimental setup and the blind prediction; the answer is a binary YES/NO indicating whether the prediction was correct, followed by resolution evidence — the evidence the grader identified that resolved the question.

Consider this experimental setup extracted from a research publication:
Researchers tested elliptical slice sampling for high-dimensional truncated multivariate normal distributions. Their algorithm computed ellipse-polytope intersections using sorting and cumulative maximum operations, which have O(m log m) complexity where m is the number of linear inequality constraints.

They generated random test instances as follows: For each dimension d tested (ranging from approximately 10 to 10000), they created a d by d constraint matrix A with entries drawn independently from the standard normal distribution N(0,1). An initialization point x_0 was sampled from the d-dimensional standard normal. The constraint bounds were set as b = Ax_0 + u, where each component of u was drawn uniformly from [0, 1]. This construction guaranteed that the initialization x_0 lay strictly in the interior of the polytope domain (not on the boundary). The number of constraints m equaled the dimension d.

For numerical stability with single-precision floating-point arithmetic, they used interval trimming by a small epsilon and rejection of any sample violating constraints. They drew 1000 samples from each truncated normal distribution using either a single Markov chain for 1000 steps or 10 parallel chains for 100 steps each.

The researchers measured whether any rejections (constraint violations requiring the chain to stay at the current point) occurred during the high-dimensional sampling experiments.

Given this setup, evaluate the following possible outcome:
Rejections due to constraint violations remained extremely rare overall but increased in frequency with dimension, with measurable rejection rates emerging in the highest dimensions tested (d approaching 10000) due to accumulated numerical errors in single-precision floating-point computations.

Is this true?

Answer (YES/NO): NO